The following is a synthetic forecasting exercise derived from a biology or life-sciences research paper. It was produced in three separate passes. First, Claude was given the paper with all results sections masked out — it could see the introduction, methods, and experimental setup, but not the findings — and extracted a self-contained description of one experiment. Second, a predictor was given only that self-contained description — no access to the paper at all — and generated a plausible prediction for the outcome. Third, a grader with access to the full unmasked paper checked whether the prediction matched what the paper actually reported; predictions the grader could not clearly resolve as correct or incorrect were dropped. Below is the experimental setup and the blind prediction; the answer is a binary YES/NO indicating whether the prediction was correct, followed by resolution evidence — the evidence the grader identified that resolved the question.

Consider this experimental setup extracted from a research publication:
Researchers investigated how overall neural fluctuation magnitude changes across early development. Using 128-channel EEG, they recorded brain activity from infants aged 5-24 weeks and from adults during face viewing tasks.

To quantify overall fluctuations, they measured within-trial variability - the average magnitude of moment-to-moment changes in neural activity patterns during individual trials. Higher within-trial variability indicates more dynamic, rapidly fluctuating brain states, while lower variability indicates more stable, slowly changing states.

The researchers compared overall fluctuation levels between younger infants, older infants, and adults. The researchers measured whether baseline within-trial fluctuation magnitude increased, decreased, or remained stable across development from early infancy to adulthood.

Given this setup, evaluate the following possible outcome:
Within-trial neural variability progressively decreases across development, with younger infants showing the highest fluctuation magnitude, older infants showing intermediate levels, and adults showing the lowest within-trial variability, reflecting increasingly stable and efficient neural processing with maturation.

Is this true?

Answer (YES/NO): NO